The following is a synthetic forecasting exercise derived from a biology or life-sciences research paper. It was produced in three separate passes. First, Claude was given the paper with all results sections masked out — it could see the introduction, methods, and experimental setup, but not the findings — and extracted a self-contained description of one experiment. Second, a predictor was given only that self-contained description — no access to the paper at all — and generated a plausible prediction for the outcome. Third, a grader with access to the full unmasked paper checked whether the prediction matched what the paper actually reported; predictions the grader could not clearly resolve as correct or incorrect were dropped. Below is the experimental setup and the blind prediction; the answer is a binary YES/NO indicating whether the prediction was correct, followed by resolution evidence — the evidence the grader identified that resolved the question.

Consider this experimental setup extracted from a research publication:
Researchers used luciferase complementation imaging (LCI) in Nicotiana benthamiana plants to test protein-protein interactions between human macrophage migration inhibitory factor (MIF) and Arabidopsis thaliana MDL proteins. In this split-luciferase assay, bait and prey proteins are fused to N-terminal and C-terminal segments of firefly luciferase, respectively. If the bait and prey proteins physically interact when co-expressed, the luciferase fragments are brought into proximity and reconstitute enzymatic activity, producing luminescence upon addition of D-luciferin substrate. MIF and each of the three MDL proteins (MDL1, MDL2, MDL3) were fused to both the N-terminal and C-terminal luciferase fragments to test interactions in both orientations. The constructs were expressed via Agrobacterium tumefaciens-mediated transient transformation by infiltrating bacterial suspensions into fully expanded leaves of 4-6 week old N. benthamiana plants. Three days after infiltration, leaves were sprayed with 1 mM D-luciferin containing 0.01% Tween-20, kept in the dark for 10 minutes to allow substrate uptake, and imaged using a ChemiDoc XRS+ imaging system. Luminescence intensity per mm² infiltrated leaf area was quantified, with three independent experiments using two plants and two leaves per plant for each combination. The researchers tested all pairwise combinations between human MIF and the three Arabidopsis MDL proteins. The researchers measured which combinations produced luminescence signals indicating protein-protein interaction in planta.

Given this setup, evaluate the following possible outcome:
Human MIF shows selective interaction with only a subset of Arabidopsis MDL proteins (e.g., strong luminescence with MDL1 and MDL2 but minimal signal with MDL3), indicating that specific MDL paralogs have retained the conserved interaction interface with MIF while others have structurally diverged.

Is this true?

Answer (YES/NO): NO